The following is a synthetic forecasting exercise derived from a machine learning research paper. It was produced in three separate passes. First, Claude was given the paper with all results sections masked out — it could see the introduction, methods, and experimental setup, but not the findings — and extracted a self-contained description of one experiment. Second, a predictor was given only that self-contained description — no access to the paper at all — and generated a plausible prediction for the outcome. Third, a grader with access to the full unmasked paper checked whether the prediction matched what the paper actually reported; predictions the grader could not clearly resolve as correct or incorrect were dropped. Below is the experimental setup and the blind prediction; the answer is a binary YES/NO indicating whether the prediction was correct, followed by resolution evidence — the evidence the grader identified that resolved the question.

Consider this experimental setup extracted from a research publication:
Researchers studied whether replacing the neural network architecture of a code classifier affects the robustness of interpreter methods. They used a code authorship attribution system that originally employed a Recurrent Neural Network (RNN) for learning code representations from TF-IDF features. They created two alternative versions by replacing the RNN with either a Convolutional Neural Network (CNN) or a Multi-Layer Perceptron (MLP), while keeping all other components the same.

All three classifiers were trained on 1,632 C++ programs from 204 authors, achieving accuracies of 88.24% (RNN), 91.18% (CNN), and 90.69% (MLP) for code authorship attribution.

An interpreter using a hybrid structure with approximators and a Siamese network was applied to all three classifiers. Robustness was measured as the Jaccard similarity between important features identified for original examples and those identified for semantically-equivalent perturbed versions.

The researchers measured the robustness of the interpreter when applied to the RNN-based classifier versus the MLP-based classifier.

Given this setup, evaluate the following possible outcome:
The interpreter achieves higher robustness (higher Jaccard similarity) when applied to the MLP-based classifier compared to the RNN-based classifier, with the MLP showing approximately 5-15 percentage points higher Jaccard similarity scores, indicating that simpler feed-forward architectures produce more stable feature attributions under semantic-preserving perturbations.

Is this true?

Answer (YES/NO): NO